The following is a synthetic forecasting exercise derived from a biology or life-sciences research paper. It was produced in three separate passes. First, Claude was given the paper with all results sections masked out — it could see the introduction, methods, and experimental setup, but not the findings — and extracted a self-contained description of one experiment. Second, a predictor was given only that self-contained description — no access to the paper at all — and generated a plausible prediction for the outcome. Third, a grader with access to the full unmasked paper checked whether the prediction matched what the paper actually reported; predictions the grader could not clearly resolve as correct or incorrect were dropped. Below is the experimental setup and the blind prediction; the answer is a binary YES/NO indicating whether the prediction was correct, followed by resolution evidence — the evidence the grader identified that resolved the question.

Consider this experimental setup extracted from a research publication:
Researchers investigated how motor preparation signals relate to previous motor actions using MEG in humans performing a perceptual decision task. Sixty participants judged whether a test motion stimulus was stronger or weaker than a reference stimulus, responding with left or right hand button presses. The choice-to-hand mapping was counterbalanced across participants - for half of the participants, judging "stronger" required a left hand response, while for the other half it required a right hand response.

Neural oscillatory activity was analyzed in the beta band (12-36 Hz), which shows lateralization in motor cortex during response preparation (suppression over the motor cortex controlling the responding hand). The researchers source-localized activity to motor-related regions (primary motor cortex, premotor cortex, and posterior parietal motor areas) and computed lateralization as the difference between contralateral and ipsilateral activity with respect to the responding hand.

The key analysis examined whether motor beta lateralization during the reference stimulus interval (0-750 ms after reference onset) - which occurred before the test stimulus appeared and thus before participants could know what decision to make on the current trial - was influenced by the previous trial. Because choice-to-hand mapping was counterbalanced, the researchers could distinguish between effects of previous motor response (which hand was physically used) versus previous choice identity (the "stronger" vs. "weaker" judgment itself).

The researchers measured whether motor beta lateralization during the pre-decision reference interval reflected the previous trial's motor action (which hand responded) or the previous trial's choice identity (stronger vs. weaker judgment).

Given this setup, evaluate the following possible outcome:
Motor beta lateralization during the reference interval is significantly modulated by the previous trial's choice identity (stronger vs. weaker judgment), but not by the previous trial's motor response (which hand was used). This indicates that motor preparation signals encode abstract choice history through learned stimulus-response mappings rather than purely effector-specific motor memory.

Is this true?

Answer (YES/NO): NO